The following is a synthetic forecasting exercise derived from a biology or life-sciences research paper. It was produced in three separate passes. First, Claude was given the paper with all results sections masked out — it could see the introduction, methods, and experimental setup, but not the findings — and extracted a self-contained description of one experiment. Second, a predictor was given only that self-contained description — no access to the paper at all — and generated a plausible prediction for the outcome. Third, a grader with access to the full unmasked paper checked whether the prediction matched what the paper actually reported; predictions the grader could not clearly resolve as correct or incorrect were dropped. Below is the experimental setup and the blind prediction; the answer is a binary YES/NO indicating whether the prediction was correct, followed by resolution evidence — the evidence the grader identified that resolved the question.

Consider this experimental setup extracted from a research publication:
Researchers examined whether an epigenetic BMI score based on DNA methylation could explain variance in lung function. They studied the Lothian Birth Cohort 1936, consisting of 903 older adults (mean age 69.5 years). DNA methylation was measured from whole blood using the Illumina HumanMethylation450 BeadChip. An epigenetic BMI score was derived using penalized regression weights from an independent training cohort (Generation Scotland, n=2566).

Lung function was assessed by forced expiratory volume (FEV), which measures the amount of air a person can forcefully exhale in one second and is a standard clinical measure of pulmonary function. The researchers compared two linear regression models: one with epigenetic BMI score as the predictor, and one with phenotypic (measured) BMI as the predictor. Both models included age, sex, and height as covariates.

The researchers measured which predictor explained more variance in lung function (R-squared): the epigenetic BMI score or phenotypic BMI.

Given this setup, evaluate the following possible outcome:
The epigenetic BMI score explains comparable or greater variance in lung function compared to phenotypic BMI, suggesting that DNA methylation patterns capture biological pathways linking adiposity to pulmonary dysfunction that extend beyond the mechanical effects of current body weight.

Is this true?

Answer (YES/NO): YES